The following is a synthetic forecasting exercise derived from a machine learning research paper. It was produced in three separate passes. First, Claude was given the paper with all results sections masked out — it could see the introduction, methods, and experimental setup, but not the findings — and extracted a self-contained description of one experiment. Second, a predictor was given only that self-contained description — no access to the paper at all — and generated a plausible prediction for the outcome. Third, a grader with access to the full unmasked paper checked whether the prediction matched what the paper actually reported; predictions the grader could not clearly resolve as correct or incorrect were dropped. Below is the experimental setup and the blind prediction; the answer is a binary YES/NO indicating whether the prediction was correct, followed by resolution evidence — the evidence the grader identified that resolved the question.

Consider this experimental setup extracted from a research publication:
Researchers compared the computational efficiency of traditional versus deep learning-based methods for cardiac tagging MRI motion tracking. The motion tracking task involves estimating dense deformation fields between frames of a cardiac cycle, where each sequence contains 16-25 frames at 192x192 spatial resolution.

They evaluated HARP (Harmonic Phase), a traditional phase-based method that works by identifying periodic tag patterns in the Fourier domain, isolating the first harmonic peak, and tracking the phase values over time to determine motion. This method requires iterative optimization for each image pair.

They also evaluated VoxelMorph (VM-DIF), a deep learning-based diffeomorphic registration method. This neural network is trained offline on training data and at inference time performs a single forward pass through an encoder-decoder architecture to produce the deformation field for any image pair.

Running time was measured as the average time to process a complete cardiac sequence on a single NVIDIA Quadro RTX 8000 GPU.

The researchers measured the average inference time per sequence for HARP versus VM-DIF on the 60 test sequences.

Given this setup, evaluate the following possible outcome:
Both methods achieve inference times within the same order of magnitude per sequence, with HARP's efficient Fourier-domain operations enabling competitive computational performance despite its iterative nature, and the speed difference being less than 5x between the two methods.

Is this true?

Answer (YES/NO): NO